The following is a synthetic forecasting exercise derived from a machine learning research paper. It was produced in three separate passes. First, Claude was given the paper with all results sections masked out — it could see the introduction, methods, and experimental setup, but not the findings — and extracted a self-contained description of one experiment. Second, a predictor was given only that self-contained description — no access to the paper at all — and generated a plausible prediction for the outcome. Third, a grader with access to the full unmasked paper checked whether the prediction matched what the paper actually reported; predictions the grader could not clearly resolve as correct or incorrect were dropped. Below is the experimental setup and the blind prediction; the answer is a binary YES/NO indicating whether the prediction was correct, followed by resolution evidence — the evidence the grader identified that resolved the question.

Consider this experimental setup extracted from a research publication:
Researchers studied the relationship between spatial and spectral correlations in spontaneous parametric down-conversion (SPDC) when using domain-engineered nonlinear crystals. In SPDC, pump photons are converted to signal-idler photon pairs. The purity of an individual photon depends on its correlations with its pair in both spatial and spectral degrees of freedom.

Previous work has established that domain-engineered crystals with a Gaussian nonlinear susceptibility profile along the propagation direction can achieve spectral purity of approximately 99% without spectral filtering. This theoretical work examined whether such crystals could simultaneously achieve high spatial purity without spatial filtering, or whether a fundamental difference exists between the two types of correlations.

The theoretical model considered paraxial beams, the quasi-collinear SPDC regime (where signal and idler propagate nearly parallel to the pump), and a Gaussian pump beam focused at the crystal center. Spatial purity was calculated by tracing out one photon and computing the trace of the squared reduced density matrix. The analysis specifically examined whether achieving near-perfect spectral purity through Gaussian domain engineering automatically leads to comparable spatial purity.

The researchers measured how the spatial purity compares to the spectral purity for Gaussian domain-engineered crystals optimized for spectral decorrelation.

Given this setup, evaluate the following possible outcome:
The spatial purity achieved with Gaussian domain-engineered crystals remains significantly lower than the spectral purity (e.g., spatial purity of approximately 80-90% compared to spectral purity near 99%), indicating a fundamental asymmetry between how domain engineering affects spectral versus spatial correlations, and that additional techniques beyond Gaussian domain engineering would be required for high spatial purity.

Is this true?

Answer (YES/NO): NO